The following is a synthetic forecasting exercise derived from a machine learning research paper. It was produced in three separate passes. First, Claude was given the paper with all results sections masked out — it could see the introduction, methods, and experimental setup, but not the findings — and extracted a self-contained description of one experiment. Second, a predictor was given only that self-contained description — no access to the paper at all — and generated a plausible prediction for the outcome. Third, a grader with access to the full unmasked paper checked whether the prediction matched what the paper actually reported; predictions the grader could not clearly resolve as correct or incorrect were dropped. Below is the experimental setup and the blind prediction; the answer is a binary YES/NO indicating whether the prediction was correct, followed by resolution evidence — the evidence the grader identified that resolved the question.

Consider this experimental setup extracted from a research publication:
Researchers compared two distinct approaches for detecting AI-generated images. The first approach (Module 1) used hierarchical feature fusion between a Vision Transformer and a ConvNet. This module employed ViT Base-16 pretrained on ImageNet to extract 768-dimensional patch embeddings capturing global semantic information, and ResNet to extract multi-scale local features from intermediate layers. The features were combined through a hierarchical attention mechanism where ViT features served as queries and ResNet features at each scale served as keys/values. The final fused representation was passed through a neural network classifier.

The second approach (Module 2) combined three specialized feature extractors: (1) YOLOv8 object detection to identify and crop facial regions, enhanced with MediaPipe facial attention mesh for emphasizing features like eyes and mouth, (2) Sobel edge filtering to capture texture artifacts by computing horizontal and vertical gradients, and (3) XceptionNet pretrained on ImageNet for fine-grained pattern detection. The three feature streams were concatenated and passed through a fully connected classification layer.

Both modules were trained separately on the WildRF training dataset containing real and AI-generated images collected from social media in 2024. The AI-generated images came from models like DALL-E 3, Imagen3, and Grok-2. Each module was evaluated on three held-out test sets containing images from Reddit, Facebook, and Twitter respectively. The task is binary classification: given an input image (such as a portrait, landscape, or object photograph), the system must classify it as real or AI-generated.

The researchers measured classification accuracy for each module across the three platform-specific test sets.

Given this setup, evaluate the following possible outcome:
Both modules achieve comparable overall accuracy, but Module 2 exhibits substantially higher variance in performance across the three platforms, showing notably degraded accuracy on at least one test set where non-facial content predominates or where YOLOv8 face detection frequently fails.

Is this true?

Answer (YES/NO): NO